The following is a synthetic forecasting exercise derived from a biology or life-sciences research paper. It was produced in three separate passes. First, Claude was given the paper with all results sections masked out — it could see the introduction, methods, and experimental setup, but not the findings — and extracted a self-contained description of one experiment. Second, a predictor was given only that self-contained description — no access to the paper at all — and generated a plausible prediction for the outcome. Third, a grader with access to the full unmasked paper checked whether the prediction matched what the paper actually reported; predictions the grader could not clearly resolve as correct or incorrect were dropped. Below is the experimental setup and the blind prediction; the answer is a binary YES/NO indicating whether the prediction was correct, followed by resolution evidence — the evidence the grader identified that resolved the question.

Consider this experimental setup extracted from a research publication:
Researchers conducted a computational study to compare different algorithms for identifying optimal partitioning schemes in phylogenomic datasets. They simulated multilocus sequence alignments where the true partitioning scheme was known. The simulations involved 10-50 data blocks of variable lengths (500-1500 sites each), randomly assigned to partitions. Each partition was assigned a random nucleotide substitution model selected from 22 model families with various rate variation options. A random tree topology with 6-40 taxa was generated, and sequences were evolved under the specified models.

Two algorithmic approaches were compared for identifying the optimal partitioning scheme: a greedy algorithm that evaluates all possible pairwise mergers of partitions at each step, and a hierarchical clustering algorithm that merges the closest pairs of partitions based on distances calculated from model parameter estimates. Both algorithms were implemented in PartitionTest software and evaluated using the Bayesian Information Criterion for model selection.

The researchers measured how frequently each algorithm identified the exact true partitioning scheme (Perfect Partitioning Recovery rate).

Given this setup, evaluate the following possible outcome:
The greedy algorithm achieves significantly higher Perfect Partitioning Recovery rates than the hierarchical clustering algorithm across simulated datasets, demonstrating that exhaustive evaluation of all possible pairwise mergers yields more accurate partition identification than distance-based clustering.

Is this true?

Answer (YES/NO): YES